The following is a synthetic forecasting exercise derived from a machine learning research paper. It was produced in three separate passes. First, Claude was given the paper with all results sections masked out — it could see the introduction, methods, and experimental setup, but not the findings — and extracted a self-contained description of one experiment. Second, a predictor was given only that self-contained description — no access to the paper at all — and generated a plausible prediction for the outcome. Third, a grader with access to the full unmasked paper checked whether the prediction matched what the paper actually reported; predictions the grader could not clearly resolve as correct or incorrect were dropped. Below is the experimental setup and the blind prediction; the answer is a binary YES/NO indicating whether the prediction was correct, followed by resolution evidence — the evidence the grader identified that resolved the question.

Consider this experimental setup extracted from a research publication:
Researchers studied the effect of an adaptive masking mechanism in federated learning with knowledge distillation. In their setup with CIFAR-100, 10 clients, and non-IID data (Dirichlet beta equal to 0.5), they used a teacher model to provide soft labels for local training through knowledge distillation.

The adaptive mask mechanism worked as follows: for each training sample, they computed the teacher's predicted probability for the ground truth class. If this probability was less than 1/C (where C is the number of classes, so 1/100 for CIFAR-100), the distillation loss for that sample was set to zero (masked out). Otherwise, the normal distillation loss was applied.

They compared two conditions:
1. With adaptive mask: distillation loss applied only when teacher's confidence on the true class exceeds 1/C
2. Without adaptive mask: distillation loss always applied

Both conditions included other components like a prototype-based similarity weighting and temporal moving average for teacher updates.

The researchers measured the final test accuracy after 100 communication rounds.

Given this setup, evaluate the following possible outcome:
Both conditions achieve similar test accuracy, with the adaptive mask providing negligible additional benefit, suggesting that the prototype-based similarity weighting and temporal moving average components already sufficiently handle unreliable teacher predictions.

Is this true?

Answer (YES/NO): NO